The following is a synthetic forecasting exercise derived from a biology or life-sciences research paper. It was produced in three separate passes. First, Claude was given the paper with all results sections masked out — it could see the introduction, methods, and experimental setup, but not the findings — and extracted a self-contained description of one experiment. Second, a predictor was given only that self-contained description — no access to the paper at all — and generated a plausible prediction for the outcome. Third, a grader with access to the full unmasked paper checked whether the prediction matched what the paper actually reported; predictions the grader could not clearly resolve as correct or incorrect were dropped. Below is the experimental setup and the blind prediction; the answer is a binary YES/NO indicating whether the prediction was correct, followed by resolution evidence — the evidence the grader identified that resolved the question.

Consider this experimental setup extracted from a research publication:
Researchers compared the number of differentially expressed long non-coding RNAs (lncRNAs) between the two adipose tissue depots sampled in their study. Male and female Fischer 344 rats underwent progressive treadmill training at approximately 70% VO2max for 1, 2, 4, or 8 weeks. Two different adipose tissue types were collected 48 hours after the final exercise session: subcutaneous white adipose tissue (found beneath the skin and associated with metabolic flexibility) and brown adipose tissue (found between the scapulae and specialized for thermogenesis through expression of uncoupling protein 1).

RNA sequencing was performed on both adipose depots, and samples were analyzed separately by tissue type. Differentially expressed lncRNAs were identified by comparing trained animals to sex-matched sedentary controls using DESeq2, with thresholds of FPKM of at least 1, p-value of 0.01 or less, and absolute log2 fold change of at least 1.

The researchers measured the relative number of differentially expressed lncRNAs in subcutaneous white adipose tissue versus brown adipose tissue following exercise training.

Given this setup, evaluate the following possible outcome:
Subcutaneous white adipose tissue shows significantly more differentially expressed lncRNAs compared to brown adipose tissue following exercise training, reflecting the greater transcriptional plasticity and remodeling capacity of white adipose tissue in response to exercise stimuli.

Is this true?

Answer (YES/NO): NO